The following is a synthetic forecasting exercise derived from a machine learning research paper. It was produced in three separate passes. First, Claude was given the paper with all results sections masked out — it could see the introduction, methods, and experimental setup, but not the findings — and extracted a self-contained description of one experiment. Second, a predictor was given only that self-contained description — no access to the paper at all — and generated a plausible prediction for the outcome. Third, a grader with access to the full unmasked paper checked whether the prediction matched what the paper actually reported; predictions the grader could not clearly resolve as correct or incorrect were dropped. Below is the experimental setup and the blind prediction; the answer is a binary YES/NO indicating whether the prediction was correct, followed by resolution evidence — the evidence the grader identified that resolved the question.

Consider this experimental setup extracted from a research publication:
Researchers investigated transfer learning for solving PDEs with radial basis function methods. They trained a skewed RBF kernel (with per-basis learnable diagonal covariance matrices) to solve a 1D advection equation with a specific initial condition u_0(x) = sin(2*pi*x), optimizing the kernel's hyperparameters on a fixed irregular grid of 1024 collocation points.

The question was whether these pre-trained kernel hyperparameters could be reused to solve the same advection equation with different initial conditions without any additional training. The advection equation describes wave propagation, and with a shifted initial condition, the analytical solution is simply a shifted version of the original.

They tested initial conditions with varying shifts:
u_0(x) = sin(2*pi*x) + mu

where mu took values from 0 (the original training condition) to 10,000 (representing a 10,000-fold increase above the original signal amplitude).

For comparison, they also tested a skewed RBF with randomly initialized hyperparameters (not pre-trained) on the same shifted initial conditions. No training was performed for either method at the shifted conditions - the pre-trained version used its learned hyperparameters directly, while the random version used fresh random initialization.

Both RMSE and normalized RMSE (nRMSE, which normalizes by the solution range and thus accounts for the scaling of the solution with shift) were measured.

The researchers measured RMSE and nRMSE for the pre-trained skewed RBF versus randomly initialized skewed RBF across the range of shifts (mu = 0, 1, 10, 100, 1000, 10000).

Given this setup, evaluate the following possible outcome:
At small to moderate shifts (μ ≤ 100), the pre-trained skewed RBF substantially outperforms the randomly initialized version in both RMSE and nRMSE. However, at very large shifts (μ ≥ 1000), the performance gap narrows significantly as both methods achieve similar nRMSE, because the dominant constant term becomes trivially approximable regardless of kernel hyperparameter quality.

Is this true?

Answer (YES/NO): NO